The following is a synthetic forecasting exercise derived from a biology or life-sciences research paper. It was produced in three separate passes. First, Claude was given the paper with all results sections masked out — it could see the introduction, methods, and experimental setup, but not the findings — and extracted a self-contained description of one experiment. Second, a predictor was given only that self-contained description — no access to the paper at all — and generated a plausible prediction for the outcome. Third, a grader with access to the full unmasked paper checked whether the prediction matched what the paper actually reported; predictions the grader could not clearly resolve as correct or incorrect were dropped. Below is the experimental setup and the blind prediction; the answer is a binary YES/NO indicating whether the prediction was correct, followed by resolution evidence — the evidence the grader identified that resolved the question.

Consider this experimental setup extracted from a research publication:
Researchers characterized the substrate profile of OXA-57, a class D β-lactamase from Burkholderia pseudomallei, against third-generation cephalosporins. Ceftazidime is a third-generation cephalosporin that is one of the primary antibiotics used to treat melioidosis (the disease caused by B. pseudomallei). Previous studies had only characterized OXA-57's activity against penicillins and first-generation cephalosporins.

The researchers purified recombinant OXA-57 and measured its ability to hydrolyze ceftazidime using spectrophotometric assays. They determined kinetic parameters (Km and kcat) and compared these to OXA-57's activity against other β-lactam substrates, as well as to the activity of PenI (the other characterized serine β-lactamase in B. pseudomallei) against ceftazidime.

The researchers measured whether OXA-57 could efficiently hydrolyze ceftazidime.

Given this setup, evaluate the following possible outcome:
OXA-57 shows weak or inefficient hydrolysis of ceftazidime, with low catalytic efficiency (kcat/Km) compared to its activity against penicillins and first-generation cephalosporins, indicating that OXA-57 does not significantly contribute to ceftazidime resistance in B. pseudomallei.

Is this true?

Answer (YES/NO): NO